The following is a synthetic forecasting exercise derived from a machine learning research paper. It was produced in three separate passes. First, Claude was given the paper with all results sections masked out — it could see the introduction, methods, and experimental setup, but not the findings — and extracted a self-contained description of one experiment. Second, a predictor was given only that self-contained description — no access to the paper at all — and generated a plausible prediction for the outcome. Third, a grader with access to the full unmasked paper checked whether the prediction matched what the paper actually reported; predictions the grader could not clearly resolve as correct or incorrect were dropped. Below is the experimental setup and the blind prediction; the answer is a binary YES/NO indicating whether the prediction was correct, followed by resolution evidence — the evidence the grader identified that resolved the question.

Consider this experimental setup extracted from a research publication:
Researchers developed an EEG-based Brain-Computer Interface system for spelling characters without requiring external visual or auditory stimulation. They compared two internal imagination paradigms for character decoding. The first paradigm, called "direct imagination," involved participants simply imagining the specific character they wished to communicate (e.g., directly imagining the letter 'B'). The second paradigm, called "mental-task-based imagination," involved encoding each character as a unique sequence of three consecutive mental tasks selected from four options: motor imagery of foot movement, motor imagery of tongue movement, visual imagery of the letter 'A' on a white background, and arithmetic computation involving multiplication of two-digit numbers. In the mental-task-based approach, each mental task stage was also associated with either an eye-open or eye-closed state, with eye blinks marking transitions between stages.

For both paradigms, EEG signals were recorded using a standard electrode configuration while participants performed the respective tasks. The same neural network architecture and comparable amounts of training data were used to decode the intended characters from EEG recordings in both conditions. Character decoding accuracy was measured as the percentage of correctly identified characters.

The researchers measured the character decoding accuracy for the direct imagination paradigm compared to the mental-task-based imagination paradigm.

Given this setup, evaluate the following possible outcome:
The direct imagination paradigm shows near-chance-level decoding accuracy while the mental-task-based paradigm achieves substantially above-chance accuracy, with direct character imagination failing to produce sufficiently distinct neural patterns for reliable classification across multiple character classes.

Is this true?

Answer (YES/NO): NO